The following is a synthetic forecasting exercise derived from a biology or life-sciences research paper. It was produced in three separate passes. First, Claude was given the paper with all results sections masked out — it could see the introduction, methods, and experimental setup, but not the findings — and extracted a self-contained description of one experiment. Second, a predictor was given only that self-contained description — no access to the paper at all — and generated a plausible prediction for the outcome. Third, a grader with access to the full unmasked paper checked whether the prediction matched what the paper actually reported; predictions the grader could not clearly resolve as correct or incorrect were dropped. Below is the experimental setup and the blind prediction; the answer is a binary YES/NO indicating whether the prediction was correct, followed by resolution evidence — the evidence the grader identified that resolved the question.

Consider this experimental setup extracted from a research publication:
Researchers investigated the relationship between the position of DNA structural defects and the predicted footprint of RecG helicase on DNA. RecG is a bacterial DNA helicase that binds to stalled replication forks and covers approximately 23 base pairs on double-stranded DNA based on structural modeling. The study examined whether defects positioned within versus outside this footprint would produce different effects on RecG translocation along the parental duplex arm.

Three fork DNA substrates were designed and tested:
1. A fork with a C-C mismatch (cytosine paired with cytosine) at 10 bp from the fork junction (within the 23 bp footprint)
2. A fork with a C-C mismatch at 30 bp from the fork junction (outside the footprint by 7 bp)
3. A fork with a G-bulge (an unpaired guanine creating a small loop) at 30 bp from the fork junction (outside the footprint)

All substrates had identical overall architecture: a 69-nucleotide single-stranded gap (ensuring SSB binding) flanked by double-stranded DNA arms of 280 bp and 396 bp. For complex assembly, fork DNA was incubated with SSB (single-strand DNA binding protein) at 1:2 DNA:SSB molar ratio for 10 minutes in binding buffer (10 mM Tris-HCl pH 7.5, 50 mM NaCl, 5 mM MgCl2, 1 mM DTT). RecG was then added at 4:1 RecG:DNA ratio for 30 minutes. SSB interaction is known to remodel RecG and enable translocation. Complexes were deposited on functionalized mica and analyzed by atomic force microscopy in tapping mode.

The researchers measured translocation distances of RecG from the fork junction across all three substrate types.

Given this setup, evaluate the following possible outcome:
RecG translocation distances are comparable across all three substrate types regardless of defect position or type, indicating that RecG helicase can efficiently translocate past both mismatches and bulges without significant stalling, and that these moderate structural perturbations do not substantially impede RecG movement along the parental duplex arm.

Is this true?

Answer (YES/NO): NO